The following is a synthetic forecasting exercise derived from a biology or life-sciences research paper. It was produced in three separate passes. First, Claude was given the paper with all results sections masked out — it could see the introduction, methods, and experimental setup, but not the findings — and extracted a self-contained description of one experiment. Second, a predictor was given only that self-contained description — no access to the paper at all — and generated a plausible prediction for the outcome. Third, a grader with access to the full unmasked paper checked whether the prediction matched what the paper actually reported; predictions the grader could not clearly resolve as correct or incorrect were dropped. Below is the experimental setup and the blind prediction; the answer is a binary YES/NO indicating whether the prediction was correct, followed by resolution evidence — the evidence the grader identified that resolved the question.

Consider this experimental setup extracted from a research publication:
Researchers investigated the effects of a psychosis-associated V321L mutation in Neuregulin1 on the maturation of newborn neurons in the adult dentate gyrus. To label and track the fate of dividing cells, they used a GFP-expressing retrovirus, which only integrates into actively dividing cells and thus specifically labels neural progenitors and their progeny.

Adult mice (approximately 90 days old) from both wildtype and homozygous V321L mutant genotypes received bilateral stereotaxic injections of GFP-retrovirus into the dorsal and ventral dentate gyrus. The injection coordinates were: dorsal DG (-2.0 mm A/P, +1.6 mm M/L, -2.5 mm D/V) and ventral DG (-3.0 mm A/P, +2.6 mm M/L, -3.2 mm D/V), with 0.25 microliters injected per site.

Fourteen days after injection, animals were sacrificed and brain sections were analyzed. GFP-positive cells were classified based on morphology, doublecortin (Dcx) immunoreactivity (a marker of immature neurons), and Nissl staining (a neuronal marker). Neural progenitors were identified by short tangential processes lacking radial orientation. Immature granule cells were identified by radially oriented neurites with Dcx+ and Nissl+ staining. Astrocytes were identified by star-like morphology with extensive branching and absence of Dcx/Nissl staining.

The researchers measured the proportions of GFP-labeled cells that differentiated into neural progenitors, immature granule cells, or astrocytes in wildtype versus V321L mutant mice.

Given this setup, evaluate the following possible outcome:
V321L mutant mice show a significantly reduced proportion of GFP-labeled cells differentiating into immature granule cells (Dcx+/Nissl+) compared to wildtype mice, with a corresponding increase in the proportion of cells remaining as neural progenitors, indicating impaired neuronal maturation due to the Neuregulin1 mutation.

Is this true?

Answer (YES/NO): NO